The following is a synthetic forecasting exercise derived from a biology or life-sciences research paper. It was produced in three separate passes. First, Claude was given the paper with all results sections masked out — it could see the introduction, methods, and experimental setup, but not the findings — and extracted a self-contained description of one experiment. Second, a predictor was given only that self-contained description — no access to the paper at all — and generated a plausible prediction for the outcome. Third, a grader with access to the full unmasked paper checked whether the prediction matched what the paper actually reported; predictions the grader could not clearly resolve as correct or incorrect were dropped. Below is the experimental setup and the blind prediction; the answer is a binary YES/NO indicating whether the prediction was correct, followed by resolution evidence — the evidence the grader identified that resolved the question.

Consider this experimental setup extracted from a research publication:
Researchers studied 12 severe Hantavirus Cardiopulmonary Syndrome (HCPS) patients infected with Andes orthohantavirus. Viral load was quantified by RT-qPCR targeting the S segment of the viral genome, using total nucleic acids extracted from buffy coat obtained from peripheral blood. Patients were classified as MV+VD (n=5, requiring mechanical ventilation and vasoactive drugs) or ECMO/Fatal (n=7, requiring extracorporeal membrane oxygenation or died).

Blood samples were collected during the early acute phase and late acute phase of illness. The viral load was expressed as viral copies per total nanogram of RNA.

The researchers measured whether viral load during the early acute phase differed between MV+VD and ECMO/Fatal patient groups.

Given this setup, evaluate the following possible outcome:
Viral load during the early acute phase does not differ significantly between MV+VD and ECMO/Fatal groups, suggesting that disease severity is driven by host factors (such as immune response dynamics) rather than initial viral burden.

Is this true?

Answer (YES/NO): YES